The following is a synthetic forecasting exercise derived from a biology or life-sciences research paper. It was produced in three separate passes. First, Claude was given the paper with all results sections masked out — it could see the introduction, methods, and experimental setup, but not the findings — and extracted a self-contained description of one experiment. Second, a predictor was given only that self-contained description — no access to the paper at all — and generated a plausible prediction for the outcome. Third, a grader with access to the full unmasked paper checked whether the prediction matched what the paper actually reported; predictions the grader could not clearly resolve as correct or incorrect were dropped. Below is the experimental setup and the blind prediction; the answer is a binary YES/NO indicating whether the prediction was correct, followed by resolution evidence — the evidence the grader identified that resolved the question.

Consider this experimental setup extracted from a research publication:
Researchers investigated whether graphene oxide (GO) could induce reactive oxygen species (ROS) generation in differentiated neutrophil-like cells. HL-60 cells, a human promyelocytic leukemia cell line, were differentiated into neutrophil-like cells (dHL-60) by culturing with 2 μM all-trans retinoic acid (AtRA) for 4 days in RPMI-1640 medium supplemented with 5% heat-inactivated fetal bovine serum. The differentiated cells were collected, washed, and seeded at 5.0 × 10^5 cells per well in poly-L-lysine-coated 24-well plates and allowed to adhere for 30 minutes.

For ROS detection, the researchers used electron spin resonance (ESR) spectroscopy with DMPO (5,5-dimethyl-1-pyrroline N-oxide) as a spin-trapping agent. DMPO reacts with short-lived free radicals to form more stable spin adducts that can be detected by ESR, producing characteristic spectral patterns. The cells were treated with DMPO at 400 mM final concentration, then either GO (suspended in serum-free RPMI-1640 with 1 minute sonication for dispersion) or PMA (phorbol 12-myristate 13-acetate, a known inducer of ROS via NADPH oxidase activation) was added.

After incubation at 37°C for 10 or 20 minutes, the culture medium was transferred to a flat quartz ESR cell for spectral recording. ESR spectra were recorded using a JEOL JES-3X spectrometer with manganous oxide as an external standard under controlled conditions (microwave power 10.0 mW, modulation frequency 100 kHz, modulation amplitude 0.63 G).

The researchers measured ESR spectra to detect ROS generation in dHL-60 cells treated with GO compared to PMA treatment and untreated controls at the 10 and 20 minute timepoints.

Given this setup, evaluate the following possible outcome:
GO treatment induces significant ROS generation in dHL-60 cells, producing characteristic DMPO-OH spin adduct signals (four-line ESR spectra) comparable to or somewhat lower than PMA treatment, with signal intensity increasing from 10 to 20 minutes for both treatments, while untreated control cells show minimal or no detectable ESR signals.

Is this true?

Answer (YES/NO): NO